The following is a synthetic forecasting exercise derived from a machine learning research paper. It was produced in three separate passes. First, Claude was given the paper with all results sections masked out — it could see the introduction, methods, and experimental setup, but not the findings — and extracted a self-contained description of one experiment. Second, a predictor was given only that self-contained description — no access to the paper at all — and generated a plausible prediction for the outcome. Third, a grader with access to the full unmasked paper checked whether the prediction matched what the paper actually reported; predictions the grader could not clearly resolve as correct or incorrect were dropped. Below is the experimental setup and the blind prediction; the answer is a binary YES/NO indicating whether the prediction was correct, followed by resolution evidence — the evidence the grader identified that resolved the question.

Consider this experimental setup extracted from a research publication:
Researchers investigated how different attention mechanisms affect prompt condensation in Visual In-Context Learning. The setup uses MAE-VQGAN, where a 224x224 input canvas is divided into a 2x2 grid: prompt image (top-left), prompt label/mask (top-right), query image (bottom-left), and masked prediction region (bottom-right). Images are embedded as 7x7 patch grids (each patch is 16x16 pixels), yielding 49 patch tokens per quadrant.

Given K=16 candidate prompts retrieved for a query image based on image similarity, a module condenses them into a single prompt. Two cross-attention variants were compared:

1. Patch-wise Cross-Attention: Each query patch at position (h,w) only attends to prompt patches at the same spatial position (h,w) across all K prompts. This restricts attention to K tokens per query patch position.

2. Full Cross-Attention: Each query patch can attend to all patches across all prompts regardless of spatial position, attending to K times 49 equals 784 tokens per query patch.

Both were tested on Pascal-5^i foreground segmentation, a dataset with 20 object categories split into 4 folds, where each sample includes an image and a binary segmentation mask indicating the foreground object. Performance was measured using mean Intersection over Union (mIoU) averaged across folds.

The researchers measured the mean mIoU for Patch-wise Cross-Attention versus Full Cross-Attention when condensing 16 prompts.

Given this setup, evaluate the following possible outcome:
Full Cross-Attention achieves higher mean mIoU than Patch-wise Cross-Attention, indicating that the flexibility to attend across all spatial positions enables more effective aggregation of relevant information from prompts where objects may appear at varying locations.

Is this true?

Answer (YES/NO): NO